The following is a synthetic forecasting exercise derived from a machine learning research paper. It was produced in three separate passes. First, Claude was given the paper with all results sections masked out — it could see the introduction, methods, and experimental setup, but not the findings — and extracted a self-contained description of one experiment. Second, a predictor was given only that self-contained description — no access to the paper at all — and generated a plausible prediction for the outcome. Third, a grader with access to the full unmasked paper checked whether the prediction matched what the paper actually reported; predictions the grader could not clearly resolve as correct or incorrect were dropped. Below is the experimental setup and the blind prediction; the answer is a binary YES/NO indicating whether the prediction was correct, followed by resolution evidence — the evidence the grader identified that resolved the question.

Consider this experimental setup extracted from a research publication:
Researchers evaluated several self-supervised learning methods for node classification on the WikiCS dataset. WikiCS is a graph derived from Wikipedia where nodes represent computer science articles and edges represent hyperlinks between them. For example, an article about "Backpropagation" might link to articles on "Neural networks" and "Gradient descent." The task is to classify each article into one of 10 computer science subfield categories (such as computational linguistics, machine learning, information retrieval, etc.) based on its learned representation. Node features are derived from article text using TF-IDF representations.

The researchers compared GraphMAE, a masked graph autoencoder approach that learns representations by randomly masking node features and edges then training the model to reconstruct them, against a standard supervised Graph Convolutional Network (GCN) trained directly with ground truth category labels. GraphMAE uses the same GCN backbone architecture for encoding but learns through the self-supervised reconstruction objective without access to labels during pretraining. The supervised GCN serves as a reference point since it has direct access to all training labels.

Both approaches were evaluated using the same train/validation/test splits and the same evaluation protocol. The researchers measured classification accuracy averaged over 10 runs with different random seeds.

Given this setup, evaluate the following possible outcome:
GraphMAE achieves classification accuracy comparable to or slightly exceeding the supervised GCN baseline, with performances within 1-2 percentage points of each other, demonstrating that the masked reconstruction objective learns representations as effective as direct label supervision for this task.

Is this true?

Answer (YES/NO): NO